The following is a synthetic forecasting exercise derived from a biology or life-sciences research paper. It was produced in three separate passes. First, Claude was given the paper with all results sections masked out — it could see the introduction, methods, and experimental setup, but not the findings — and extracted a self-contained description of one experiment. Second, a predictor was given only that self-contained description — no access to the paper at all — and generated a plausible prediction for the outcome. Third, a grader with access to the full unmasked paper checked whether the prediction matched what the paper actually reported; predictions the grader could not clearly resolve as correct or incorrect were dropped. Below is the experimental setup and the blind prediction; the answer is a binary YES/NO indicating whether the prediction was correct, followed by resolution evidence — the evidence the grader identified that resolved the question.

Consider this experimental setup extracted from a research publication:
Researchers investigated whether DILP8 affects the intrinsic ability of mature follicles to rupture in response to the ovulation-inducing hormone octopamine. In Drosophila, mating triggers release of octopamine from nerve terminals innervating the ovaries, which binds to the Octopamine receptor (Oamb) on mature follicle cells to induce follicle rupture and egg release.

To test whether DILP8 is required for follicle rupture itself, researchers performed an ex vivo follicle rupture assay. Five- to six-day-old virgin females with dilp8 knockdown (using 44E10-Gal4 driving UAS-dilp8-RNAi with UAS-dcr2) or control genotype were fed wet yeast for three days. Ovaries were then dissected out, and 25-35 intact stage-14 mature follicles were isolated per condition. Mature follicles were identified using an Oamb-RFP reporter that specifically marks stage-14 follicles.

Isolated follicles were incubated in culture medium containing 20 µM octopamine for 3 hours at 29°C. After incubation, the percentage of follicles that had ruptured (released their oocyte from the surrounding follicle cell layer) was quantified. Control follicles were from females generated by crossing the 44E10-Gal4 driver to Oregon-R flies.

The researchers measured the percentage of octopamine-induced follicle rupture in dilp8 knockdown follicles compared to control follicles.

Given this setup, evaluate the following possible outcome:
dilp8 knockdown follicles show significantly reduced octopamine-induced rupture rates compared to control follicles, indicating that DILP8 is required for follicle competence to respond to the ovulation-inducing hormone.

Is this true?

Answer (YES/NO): NO